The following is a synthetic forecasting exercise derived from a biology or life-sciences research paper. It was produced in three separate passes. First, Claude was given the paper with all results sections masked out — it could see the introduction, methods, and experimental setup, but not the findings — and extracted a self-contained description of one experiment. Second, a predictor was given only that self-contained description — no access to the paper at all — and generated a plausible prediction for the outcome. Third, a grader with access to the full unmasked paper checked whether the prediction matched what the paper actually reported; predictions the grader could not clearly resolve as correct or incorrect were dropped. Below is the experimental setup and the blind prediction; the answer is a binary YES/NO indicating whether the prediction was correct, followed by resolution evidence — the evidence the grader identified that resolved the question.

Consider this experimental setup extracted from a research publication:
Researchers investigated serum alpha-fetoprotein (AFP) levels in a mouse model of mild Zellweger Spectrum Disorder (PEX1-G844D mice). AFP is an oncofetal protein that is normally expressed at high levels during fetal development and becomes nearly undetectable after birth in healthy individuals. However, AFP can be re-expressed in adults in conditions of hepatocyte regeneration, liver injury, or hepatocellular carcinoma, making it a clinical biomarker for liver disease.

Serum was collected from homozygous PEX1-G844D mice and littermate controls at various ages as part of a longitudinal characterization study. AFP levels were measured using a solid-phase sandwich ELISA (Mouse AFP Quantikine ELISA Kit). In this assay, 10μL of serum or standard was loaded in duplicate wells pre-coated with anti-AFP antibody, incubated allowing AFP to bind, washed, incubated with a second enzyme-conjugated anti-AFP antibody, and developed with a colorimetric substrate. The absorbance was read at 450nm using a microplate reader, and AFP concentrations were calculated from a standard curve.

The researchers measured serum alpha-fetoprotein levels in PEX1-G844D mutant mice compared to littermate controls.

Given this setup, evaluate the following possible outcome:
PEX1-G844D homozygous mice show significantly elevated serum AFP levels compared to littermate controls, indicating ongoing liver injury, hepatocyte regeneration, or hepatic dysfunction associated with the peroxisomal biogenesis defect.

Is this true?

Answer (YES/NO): YES